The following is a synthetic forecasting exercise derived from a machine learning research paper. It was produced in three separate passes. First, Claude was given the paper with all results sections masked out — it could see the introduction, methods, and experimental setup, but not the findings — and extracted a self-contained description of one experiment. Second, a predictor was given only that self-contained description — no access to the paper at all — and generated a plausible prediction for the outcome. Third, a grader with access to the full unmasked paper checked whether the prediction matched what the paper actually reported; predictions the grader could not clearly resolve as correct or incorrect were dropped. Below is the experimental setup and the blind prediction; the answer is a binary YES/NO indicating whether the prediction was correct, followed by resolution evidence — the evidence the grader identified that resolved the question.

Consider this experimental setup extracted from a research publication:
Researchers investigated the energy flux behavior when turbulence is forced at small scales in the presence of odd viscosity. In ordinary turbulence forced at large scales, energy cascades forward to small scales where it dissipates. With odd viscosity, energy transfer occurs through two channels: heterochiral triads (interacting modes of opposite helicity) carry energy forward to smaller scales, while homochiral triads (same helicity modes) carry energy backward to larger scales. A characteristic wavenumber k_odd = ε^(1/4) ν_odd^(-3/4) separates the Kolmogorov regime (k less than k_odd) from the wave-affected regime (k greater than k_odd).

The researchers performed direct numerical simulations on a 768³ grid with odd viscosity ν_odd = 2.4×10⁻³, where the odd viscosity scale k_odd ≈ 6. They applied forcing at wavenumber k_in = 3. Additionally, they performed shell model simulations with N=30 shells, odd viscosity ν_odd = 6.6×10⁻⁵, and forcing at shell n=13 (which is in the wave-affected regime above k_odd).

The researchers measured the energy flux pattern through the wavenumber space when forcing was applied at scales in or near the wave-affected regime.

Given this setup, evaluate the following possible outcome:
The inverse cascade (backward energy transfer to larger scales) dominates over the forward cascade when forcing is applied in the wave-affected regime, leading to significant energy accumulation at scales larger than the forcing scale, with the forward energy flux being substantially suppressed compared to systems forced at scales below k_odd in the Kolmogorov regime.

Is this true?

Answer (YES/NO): NO